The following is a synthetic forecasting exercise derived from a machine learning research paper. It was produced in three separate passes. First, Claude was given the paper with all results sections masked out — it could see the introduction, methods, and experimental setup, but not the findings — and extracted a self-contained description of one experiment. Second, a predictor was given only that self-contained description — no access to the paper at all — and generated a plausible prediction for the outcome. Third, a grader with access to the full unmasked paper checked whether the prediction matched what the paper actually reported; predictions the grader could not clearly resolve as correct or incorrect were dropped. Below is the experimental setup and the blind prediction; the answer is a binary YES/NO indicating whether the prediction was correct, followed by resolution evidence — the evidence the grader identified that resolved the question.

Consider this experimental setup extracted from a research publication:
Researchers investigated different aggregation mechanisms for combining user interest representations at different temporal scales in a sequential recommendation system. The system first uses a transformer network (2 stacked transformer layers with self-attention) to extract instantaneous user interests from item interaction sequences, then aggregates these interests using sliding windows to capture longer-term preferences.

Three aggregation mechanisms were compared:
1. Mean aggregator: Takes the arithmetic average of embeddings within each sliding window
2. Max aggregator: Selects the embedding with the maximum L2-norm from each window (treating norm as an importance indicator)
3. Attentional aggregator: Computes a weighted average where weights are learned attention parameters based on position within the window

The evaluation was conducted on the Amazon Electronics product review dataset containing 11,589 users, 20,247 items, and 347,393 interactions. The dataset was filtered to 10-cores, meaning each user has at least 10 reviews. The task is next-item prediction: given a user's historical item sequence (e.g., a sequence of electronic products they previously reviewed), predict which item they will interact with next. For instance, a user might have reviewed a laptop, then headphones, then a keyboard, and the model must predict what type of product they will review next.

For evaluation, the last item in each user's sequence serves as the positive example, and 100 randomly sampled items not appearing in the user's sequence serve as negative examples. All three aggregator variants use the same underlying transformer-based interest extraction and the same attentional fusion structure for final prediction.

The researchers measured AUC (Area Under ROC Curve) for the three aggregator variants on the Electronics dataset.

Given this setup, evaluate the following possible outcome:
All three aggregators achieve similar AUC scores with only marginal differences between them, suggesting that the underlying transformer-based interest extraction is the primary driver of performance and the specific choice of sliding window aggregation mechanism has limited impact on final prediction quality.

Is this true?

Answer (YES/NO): NO